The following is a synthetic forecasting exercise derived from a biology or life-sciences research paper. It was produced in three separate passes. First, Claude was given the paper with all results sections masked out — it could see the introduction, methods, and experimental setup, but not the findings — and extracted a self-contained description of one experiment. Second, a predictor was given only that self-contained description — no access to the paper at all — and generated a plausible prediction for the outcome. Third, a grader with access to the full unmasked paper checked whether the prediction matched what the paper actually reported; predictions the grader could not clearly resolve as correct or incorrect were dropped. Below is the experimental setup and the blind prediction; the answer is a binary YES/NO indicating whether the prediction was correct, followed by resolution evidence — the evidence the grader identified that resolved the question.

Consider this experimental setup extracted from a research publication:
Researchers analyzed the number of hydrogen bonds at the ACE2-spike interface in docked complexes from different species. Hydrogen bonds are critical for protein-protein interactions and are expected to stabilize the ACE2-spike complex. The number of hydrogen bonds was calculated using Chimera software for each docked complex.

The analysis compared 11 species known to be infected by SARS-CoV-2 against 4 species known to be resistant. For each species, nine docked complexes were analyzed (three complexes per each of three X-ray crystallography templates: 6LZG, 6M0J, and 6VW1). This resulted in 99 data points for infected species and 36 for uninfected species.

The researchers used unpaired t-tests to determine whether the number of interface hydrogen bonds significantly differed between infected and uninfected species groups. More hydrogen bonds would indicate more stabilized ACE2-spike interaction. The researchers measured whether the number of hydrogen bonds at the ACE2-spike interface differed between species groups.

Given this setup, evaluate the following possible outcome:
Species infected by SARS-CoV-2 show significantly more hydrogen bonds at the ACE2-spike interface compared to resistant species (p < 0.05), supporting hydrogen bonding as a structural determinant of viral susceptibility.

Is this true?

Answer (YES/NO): NO